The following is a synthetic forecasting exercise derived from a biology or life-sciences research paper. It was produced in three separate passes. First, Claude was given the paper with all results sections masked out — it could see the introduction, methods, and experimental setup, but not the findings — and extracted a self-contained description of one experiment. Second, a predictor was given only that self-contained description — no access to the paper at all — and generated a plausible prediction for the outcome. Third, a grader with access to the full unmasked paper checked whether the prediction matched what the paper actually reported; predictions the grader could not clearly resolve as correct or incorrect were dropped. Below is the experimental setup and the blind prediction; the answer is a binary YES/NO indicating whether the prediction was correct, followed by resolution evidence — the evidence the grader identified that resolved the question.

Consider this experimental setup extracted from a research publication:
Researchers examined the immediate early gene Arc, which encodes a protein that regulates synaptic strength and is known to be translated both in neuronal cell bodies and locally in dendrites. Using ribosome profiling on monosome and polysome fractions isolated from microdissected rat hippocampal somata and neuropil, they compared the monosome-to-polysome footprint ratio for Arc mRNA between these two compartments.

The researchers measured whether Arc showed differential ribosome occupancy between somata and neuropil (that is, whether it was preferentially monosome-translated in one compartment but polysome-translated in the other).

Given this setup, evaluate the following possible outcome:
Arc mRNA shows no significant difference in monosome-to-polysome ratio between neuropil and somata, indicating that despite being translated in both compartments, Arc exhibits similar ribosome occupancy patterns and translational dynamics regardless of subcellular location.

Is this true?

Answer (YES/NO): NO